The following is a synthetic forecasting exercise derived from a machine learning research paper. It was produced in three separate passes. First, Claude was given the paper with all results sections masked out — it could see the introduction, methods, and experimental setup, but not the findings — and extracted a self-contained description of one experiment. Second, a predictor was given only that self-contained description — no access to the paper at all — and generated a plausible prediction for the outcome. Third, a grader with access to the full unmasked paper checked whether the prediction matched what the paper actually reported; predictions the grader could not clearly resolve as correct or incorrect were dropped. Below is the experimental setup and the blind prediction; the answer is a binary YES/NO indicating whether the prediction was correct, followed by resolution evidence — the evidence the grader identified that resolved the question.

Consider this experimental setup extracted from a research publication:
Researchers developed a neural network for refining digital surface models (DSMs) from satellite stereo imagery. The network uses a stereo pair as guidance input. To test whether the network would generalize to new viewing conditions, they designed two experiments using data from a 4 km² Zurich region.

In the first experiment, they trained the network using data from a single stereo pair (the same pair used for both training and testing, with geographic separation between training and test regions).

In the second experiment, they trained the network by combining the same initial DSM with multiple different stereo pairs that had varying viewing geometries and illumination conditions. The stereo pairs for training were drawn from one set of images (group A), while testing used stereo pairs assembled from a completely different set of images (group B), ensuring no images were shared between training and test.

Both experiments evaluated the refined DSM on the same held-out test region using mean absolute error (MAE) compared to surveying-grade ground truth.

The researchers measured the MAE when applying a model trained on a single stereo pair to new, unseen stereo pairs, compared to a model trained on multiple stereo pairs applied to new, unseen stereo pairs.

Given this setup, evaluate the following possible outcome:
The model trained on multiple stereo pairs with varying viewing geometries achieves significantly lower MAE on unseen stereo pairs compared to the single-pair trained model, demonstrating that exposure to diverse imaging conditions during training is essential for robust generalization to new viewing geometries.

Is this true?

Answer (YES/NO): YES